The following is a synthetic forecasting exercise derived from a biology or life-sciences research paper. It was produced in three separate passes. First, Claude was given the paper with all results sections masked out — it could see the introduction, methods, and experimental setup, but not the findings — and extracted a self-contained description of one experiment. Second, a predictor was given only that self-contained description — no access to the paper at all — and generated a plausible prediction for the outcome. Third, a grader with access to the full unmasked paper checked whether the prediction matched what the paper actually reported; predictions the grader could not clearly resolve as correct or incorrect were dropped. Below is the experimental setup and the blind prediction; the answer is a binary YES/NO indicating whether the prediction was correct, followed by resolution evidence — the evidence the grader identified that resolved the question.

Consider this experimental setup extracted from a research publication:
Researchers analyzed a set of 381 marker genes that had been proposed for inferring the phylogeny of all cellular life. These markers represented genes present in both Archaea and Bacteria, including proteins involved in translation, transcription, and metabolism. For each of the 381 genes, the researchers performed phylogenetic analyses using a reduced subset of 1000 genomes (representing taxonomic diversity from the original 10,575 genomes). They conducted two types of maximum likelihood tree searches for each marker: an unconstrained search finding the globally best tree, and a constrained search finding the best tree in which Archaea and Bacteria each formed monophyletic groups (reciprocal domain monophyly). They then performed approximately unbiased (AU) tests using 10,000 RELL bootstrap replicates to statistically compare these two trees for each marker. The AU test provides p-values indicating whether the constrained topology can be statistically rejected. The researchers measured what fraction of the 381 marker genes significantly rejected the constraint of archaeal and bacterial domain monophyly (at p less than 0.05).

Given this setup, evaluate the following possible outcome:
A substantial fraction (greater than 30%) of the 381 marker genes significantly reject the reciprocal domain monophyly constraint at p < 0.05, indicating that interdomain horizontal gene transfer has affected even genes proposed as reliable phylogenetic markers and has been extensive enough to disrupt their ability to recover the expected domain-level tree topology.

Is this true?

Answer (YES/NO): YES